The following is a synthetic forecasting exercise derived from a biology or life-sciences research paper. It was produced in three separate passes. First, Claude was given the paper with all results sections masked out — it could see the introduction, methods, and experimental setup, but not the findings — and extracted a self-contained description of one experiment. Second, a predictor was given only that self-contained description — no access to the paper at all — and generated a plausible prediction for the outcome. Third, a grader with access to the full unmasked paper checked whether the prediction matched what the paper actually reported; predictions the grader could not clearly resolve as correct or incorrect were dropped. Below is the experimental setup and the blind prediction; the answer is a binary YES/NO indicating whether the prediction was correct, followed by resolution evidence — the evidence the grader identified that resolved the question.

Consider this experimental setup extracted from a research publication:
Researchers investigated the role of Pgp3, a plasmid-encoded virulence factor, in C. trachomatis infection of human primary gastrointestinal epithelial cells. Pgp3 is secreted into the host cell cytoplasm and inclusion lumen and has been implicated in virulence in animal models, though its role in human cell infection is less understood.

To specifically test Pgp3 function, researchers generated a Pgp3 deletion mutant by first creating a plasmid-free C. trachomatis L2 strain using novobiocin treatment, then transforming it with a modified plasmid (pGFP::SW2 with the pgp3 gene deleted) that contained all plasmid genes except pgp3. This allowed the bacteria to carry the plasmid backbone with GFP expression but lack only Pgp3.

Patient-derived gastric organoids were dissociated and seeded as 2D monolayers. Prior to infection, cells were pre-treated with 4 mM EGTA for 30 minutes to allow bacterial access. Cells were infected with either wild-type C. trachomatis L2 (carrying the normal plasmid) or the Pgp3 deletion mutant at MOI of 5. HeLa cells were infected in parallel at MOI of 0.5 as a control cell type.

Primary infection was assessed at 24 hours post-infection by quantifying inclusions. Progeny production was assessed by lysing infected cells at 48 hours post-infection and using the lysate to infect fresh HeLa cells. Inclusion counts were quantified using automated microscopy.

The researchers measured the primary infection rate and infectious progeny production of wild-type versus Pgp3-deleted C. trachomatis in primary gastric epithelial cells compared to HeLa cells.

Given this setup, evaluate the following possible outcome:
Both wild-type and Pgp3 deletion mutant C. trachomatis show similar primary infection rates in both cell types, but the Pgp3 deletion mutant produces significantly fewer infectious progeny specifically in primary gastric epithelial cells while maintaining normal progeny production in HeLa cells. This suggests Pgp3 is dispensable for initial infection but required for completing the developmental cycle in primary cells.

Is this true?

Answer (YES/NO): NO